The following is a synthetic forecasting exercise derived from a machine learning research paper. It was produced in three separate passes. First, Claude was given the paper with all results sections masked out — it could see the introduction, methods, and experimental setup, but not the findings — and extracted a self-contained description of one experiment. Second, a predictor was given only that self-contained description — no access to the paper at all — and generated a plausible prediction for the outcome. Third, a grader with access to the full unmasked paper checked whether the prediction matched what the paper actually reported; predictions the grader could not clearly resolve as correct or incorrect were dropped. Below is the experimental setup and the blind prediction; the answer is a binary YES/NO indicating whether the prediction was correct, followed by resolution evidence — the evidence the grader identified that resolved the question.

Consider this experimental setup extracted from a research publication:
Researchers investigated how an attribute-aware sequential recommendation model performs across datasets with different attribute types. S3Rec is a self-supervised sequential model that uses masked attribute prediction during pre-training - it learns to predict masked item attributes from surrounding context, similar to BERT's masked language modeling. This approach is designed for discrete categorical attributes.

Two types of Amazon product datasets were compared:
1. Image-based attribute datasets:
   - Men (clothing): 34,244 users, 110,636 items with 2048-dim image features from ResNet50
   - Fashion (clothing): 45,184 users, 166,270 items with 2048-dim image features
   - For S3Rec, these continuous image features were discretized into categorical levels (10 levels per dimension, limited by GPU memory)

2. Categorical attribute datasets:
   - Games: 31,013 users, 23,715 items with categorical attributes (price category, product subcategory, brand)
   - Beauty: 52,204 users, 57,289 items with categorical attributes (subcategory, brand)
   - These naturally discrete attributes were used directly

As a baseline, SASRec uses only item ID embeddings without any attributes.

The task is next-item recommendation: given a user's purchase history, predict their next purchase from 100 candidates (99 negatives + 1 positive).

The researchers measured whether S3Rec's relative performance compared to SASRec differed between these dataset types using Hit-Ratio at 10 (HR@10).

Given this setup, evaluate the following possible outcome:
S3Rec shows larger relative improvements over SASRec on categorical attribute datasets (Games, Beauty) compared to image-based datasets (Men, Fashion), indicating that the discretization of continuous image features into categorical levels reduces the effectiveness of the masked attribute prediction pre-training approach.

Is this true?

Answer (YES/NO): YES